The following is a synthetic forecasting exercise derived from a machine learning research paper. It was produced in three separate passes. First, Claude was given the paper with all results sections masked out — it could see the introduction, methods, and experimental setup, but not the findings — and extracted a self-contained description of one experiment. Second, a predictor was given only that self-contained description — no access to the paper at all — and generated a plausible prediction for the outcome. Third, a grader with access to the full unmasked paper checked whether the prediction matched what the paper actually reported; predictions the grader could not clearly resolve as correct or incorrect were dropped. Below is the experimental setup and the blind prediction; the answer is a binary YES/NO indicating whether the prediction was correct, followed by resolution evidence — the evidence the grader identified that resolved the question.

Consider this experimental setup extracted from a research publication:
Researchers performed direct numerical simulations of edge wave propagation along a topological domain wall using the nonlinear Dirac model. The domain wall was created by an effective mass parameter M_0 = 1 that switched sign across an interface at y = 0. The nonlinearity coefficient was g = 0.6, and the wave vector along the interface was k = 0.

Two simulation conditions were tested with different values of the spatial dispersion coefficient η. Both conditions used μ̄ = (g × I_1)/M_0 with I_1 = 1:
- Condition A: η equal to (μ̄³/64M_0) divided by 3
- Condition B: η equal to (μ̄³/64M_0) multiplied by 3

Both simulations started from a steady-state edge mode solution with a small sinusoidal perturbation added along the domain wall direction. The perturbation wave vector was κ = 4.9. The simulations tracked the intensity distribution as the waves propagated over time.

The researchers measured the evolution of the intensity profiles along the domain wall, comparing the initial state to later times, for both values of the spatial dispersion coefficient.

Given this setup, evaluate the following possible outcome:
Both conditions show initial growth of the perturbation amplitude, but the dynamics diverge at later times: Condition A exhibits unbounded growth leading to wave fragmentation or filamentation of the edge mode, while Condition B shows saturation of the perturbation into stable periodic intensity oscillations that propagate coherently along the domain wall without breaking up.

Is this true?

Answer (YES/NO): NO